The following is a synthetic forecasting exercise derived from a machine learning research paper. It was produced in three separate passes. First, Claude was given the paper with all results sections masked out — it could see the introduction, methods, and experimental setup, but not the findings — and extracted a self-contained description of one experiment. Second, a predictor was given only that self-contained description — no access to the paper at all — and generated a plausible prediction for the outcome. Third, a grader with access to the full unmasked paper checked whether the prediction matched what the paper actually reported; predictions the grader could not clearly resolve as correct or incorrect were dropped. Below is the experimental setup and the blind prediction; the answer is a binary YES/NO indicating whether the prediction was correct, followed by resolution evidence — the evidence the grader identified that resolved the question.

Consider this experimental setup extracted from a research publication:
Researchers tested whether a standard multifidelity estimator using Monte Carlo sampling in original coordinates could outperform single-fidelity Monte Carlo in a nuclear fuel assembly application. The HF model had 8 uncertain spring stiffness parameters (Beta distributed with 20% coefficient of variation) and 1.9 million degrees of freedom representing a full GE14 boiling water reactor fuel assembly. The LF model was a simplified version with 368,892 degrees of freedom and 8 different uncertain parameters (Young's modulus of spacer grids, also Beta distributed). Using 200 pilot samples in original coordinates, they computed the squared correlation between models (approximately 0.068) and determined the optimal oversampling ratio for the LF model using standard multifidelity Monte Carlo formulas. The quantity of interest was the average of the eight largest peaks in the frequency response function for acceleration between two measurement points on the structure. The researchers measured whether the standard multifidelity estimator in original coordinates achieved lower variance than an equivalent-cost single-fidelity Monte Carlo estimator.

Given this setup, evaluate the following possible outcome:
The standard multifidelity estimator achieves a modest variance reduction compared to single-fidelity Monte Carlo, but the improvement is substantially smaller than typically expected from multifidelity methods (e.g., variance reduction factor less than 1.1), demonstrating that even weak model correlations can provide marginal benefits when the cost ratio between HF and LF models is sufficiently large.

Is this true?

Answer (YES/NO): NO